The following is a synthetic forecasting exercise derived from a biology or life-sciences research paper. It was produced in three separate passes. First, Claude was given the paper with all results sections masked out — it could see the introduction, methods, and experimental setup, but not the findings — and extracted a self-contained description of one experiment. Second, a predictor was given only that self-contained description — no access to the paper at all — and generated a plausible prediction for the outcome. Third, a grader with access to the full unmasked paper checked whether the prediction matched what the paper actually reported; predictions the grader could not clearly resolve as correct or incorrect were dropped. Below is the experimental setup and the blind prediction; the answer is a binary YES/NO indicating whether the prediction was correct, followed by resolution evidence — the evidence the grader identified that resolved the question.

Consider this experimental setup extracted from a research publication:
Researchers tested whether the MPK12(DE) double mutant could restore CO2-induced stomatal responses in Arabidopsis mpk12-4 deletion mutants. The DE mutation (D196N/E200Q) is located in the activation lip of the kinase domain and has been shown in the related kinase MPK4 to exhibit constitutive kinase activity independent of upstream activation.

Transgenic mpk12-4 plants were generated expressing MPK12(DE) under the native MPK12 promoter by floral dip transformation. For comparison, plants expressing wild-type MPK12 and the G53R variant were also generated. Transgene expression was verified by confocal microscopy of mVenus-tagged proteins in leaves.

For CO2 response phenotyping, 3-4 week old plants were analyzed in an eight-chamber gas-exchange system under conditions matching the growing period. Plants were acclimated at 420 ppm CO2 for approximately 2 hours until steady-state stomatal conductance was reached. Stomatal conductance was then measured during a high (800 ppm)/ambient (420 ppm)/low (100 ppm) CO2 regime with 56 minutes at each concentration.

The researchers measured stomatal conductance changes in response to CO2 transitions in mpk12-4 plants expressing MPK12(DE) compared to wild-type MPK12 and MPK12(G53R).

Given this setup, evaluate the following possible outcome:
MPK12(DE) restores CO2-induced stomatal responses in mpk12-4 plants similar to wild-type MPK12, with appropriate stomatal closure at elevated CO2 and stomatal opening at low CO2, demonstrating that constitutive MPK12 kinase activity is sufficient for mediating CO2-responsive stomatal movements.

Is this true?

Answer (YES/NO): NO